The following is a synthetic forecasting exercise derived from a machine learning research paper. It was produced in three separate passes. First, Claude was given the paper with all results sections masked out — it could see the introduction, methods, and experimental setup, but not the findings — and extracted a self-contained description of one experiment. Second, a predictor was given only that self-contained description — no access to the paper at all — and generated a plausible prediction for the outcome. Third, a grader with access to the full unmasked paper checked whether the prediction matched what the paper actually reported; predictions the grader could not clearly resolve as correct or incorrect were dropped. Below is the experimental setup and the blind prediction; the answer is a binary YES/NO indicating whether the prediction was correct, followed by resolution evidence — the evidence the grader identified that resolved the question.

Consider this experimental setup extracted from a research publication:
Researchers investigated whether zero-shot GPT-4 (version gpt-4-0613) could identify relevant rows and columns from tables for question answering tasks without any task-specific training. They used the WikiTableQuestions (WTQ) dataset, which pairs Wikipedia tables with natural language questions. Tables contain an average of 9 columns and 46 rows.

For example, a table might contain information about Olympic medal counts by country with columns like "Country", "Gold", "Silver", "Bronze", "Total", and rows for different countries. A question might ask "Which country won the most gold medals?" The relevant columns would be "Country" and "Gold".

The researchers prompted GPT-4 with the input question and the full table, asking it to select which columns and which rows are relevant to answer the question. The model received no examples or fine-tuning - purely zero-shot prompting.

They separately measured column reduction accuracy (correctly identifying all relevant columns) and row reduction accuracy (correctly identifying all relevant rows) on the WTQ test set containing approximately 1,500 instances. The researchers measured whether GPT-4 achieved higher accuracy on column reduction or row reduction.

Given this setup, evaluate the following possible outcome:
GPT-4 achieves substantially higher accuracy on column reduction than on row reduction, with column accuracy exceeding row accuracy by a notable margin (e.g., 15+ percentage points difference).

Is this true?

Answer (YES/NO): NO